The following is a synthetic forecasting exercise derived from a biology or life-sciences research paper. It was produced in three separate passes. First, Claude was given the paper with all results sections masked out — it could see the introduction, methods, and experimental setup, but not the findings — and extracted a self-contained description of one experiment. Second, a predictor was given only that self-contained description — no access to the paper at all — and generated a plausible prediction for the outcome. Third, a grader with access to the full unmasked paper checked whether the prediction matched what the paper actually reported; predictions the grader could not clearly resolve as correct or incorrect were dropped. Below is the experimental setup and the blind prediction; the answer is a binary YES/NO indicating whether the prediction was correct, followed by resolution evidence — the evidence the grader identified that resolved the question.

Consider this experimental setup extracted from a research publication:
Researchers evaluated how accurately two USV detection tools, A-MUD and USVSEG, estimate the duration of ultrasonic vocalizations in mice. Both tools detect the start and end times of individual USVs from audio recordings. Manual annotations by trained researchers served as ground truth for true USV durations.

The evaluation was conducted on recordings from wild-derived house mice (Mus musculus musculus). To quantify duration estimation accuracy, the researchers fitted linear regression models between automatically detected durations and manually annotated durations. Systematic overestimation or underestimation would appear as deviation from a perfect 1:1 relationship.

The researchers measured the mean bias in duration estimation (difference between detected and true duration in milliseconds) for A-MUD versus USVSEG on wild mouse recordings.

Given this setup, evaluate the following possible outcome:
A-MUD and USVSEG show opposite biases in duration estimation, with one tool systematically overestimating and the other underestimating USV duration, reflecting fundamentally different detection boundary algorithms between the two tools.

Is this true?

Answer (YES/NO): NO